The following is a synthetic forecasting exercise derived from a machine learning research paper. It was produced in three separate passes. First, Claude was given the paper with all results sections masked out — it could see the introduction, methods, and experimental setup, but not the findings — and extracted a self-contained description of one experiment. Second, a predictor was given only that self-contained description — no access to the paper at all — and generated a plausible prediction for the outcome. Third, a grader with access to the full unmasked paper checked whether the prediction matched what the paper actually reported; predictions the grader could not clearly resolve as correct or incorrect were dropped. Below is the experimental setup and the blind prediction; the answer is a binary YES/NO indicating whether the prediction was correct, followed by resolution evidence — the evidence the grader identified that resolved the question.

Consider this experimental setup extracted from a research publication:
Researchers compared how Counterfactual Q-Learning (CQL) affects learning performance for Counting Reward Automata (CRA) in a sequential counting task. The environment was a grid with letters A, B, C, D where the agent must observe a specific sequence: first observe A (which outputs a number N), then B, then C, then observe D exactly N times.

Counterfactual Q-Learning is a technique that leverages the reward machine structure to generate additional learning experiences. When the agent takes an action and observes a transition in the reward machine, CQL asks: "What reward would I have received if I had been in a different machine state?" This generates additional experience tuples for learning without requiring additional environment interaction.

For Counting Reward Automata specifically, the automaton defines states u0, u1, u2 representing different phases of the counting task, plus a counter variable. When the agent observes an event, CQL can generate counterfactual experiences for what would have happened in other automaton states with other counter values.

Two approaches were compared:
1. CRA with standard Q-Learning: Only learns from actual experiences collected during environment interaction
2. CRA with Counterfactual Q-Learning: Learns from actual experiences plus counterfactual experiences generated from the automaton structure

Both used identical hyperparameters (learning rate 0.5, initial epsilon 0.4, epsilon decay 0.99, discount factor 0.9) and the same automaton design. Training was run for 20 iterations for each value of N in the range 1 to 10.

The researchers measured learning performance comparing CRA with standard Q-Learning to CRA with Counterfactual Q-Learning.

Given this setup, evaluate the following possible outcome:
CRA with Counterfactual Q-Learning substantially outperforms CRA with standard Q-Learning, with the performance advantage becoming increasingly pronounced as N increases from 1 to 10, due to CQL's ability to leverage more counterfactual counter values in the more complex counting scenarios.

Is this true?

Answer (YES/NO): NO